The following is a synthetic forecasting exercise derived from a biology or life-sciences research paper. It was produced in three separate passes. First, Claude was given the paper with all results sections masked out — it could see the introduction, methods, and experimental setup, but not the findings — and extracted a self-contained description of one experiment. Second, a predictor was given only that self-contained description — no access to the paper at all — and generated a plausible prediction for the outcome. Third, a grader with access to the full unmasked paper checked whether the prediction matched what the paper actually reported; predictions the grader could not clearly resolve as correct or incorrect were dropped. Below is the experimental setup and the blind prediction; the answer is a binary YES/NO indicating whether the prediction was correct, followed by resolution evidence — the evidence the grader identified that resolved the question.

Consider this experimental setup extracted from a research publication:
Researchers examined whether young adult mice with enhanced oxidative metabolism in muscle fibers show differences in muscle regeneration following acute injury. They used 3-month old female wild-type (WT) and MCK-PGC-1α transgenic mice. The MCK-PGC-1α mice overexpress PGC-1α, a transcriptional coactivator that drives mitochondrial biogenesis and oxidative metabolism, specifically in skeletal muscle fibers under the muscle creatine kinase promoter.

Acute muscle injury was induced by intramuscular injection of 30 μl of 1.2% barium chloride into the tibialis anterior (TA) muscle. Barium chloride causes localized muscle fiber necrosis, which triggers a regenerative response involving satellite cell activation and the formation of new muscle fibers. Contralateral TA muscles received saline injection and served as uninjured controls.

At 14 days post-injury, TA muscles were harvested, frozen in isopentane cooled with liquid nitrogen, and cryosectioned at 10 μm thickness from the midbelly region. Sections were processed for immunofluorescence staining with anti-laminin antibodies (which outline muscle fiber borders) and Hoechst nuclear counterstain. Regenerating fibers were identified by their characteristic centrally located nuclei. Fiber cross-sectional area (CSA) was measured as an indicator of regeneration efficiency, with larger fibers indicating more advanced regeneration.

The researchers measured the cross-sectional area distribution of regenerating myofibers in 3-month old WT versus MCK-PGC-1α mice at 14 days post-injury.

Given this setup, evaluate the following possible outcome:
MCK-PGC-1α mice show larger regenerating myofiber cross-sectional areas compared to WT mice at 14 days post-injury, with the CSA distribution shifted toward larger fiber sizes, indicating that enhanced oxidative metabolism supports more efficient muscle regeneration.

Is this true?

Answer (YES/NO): NO